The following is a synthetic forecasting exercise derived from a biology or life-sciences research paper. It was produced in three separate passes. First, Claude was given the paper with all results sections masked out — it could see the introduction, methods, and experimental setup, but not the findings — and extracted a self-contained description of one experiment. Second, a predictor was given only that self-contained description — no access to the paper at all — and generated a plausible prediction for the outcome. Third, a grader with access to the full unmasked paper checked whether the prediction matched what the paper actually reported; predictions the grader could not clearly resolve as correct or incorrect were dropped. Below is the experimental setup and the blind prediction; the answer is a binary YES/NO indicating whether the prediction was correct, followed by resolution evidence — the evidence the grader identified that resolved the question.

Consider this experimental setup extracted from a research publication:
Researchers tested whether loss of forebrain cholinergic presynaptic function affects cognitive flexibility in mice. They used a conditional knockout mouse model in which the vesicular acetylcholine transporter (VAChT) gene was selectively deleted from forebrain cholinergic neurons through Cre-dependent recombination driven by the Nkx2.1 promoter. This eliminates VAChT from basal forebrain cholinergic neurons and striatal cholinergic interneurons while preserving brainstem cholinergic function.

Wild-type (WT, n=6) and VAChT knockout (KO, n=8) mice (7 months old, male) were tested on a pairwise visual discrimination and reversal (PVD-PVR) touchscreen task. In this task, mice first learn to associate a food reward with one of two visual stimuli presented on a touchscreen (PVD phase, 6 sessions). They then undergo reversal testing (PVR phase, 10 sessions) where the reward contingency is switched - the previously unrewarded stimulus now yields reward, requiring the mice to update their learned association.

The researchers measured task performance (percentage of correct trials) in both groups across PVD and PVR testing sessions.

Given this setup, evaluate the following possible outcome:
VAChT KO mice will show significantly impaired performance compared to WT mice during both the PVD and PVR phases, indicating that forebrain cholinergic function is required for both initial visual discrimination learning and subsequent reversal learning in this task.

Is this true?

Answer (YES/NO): NO